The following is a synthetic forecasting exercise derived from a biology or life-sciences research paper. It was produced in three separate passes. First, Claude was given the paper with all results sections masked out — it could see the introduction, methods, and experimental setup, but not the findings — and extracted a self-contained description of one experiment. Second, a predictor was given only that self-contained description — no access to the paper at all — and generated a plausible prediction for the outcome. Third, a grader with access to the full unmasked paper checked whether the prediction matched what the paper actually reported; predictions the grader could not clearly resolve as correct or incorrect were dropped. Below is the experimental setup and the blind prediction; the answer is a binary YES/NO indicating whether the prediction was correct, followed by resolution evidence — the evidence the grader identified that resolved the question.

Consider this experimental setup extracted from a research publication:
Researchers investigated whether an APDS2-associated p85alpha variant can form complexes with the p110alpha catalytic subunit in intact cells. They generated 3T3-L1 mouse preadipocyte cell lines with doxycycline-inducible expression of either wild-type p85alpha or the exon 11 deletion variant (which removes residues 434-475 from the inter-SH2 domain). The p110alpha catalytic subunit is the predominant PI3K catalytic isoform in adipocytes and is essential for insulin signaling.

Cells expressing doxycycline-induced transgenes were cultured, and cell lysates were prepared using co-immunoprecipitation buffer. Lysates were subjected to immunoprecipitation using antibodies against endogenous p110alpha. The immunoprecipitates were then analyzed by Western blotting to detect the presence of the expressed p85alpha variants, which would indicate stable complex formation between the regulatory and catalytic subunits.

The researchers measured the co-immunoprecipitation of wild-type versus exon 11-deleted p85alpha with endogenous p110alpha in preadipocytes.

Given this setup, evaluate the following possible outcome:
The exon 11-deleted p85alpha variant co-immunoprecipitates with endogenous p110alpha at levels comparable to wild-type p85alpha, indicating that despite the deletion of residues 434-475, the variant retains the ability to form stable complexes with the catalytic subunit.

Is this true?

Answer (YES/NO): NO